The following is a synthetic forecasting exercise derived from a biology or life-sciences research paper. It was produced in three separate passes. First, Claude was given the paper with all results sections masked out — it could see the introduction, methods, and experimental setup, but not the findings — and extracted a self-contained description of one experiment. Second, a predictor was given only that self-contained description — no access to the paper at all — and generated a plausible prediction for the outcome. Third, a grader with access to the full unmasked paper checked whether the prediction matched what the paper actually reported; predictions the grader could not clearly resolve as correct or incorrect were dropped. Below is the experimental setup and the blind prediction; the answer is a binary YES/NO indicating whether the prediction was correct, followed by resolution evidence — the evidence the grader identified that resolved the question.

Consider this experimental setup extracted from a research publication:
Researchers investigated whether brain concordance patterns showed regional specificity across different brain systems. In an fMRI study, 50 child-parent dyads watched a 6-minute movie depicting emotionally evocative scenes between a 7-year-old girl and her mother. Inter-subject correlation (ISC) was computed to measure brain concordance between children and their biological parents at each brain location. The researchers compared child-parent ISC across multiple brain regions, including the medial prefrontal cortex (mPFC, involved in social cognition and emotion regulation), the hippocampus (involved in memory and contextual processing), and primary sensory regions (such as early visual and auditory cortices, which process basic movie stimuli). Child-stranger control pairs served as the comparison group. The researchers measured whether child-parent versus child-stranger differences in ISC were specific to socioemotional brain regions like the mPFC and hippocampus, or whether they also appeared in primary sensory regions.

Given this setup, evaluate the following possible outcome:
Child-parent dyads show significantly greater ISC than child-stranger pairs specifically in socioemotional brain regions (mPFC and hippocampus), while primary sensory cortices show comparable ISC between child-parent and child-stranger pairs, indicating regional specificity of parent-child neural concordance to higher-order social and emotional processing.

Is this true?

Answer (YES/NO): NO